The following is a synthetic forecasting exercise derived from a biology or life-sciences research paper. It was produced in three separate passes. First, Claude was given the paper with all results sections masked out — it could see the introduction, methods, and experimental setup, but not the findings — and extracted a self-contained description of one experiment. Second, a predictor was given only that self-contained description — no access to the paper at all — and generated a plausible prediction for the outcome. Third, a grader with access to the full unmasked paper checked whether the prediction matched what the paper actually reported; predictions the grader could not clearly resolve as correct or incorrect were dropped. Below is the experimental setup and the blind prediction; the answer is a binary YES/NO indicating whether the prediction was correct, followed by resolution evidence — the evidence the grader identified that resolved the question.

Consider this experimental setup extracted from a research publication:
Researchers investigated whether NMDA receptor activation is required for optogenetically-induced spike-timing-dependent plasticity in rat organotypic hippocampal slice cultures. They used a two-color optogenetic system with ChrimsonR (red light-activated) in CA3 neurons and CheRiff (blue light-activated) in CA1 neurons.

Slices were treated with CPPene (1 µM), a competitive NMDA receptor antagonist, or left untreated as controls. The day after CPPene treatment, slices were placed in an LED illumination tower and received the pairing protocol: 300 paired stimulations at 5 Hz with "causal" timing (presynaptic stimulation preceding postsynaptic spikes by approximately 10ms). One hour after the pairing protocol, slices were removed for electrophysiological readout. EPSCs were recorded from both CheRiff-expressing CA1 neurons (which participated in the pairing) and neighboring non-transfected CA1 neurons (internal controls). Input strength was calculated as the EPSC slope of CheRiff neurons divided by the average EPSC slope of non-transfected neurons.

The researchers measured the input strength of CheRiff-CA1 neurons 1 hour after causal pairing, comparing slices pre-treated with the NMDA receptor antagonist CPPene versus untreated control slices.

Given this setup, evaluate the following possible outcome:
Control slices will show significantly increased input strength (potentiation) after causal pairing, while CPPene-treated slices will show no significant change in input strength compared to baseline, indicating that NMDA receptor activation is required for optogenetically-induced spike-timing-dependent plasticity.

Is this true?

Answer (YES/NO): YES